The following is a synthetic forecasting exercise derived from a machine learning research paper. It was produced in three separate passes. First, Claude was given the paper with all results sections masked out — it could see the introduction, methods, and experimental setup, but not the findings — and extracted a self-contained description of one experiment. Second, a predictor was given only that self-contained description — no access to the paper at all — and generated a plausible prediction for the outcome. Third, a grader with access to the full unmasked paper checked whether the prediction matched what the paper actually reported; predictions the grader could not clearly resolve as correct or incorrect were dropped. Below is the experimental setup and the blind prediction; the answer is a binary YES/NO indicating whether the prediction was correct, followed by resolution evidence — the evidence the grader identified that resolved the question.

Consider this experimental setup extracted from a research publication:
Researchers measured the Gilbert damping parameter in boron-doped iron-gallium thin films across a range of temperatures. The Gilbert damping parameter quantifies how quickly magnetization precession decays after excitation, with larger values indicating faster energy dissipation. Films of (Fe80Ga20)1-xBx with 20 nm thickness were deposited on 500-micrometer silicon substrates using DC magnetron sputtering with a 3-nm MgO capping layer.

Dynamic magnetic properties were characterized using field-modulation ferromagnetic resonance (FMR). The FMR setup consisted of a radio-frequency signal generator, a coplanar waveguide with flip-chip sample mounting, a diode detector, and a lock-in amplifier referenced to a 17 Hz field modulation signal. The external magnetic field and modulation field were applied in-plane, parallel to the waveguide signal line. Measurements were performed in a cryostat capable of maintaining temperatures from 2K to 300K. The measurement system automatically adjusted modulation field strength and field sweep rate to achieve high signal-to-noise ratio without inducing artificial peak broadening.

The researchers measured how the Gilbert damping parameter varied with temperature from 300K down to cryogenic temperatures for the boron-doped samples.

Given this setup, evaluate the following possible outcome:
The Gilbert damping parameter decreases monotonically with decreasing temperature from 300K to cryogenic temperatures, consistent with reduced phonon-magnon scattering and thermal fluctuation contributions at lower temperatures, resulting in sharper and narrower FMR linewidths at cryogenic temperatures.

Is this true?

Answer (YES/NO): NO